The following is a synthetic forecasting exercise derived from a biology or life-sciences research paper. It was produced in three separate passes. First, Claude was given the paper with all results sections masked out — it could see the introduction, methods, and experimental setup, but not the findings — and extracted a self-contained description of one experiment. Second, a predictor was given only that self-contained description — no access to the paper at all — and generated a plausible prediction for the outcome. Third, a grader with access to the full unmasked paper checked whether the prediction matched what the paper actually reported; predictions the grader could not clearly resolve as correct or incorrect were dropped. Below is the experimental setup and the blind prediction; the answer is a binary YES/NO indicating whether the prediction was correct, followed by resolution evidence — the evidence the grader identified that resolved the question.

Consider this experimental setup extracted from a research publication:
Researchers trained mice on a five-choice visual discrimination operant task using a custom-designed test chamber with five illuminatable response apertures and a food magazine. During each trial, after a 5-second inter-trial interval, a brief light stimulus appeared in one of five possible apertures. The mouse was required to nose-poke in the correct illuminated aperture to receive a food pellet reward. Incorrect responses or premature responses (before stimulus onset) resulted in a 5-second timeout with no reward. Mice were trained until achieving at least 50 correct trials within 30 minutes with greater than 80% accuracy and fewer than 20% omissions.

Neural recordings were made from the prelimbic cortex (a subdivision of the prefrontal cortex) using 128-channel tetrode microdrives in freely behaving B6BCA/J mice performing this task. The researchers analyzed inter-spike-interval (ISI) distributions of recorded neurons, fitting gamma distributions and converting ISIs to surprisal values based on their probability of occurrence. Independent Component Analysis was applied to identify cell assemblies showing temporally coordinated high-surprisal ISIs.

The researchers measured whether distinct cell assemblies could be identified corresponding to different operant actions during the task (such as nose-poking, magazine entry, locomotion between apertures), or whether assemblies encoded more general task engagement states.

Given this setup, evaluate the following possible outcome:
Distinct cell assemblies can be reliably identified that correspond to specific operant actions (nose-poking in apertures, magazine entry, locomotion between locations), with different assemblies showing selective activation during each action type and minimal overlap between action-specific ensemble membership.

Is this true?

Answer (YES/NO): NO